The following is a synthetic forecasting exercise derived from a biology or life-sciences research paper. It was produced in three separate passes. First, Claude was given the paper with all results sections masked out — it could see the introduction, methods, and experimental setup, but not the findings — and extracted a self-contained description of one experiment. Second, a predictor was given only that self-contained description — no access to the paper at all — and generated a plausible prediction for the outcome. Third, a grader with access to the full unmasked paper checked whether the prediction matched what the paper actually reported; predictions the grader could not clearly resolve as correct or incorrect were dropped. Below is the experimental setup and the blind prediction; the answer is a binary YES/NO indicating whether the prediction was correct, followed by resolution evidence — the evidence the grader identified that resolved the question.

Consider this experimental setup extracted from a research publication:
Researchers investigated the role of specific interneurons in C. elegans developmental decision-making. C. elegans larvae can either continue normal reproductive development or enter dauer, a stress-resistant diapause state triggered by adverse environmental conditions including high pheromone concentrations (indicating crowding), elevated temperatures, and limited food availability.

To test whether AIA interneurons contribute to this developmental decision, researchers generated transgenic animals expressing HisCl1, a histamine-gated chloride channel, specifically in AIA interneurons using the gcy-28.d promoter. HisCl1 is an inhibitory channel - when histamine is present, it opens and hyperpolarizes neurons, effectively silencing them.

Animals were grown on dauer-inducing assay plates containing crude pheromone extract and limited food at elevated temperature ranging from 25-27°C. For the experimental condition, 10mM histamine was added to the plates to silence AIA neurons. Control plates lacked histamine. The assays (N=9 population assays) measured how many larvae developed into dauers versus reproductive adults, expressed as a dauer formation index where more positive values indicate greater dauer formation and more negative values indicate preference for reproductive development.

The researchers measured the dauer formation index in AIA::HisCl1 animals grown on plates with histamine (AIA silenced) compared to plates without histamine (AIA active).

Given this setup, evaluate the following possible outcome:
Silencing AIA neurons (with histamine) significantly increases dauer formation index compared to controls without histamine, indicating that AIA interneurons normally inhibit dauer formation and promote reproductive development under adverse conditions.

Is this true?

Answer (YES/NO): YES